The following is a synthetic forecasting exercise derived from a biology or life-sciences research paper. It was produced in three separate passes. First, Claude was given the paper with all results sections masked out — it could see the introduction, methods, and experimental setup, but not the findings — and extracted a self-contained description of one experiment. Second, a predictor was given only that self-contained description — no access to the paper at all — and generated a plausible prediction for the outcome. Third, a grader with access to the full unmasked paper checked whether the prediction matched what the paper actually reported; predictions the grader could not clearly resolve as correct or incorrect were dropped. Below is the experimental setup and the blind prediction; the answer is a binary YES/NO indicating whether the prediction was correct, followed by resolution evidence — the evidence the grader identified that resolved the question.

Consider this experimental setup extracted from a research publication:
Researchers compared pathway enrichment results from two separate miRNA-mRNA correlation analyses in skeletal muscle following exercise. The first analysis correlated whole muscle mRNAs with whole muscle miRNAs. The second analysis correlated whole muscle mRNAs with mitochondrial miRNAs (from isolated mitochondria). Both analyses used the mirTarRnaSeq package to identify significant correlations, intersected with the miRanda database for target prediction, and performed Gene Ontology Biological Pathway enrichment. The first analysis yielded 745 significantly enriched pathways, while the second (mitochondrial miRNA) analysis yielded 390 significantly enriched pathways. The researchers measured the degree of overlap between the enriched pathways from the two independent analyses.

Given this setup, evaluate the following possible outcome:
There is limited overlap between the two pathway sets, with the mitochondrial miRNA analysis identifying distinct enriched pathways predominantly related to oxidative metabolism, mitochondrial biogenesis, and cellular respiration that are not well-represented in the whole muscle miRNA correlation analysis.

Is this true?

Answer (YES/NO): NO